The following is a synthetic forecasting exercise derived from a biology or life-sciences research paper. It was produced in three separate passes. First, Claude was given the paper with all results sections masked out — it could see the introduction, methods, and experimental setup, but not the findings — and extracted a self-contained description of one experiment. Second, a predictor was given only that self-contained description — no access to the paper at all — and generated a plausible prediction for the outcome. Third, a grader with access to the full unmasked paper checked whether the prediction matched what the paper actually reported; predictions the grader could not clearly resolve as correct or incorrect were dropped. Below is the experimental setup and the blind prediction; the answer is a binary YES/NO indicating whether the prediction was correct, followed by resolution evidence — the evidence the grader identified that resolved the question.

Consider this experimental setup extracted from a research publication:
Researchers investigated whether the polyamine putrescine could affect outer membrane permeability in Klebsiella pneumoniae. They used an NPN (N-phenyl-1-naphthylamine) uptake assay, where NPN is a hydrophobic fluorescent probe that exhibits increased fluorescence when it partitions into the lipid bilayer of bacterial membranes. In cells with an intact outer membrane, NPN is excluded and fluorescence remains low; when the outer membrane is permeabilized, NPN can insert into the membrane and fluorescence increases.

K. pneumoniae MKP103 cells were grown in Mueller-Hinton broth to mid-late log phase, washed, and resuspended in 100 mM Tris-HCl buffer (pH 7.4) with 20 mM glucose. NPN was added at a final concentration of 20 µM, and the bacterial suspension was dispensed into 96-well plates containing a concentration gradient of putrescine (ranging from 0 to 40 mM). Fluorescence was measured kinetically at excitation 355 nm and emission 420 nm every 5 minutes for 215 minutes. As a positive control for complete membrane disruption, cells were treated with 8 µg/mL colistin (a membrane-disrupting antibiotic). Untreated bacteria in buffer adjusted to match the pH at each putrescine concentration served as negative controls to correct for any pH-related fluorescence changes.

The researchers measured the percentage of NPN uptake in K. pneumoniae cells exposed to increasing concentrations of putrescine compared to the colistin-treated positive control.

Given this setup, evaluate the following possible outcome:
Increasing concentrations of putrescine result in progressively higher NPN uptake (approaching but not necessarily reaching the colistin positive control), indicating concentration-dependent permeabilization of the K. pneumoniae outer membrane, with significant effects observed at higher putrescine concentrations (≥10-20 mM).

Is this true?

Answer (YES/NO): YES